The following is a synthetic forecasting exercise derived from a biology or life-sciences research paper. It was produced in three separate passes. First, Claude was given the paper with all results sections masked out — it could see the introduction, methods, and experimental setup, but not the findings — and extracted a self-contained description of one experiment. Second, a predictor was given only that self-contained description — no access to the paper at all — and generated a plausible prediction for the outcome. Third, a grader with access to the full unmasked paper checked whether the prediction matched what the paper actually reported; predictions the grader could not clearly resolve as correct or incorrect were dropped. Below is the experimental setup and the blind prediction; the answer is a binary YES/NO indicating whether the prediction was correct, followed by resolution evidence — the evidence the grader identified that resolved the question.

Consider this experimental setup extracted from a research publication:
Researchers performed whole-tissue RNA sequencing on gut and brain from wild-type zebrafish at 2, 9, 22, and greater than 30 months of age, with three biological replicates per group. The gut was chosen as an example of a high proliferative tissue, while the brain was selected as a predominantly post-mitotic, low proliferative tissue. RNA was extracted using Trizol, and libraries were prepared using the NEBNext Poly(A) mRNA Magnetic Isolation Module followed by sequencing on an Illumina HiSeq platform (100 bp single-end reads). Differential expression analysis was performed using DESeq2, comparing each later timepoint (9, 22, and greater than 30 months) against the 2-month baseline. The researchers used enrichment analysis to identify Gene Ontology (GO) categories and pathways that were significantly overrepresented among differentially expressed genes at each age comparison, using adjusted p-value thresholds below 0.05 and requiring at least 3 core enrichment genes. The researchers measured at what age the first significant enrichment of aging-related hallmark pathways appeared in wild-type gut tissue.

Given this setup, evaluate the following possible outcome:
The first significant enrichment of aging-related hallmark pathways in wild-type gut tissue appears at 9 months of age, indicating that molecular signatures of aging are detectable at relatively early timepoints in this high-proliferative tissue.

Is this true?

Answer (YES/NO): YES